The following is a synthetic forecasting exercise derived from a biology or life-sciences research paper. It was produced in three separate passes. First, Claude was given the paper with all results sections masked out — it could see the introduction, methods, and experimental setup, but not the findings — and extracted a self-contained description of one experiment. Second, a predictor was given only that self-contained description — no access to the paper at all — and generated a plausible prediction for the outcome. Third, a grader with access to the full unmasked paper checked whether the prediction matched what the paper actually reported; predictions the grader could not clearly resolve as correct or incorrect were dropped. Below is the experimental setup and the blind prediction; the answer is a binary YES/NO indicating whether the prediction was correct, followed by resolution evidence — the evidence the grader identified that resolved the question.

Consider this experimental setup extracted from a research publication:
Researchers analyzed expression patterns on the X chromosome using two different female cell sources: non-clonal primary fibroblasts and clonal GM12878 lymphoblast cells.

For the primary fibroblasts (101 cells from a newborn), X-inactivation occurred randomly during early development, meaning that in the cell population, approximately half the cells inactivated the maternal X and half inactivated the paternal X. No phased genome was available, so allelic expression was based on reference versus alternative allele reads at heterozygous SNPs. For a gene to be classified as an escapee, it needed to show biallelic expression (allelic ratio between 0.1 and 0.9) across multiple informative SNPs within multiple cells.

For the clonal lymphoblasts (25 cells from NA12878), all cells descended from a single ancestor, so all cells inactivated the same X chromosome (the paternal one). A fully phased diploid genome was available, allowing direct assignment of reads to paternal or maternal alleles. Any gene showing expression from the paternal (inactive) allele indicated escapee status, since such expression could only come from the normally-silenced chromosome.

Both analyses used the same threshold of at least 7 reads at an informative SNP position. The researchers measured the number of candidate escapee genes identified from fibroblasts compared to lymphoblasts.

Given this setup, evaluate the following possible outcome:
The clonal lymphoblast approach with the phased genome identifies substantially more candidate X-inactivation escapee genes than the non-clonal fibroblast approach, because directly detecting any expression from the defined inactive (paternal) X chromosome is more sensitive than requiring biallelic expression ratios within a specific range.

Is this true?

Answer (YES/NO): YES